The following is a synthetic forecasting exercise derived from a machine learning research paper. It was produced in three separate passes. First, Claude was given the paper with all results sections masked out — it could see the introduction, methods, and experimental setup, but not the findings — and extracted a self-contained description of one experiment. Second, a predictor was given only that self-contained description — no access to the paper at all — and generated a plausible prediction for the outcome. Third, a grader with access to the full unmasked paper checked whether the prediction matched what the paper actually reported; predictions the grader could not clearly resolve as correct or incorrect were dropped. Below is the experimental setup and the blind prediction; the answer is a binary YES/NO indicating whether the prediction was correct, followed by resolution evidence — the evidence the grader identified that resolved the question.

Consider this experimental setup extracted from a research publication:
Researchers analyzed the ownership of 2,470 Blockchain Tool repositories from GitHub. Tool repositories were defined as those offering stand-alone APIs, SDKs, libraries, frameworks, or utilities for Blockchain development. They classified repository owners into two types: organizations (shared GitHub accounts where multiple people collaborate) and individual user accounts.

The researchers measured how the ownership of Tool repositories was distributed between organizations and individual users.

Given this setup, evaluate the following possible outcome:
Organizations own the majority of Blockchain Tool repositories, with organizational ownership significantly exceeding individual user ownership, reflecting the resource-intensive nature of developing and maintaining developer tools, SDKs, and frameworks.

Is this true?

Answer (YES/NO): YES